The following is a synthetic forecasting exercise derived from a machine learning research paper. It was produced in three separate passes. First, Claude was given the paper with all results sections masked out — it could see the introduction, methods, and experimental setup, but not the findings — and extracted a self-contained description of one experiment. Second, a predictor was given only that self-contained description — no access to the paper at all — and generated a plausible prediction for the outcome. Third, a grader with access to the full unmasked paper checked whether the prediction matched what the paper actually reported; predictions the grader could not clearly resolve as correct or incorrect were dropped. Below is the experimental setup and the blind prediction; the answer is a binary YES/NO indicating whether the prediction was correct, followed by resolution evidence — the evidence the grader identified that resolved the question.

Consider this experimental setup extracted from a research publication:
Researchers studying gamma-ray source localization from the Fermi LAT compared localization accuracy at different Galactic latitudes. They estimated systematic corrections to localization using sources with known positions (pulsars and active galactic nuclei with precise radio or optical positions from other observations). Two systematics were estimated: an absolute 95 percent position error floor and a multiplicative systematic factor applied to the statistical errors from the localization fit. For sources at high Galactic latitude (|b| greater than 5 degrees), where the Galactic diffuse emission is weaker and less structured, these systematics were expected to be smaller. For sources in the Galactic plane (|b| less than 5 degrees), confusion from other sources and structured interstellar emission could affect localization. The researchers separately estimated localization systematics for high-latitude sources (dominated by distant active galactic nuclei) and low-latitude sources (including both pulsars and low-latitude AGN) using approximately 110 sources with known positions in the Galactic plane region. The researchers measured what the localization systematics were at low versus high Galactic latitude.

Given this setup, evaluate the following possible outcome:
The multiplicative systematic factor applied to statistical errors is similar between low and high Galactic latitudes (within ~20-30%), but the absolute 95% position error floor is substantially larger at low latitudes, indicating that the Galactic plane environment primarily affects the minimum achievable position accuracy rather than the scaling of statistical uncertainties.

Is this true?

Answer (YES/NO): NO